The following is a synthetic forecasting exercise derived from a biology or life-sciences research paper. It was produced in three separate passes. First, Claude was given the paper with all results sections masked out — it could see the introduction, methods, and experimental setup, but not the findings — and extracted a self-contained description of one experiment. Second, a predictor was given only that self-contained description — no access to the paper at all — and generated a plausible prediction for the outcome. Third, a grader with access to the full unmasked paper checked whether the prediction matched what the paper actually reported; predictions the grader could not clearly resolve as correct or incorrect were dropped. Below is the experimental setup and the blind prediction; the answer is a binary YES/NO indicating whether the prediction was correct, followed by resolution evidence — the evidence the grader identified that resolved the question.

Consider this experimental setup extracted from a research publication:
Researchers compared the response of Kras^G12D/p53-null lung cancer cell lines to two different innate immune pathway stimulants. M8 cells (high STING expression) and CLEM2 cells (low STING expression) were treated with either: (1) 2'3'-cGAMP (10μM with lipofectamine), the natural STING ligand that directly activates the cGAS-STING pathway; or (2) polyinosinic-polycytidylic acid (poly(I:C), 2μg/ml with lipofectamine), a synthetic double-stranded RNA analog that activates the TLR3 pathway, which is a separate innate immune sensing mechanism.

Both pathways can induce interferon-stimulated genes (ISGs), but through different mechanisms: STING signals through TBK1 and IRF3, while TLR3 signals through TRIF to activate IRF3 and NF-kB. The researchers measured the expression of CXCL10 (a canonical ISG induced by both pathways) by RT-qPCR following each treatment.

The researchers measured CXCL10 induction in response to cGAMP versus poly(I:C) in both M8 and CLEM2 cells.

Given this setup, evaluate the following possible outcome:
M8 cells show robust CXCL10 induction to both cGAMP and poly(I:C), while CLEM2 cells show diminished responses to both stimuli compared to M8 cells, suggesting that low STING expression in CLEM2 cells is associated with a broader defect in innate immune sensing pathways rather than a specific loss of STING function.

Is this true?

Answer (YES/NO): YES